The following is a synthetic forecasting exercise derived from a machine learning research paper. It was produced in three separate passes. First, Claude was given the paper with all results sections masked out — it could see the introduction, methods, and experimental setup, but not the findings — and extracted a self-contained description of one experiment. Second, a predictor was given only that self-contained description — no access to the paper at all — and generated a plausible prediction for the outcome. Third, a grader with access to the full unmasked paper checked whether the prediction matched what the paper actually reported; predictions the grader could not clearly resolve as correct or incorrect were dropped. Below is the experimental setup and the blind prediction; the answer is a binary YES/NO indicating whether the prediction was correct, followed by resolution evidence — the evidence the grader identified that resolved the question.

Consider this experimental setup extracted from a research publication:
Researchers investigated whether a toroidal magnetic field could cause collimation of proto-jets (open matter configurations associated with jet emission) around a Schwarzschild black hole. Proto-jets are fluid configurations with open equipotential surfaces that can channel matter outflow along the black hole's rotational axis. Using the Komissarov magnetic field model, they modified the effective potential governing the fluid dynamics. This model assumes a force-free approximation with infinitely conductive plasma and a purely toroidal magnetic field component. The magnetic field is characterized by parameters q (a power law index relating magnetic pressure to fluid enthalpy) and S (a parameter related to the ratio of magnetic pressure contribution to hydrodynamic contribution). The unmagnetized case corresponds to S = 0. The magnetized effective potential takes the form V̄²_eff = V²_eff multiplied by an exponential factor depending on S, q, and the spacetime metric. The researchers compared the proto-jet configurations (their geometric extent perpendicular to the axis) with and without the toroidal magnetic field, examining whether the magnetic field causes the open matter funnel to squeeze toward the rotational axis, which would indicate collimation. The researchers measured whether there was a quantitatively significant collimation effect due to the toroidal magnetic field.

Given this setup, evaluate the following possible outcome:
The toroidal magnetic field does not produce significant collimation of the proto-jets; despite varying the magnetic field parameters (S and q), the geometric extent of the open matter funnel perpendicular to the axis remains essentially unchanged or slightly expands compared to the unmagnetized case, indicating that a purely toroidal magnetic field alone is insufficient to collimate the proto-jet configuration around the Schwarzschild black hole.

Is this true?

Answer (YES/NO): NO